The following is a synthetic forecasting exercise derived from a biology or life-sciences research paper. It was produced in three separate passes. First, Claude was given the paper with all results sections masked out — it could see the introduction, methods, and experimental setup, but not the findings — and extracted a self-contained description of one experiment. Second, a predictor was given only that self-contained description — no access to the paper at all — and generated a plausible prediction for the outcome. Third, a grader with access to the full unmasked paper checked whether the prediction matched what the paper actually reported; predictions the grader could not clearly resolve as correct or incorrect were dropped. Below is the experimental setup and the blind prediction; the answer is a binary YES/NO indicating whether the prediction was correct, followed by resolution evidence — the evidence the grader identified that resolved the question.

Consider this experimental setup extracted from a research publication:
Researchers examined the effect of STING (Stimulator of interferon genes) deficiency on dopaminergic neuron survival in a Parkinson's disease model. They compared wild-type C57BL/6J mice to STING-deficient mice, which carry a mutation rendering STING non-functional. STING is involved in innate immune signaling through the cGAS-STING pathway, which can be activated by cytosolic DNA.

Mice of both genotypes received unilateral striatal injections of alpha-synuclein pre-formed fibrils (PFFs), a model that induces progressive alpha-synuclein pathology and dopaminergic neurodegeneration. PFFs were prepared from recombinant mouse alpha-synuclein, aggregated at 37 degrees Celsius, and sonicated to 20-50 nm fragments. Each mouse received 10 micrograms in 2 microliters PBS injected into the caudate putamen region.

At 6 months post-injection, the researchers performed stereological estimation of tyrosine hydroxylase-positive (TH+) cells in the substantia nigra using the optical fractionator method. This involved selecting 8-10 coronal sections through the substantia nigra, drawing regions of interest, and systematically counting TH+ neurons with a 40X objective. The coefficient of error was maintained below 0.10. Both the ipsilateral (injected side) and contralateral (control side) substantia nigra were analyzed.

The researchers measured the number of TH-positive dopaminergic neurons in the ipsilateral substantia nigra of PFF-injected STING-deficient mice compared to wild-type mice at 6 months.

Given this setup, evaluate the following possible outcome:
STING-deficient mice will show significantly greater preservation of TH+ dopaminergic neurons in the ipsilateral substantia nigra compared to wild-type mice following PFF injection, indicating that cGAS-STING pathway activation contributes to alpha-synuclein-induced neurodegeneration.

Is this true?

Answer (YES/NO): NO